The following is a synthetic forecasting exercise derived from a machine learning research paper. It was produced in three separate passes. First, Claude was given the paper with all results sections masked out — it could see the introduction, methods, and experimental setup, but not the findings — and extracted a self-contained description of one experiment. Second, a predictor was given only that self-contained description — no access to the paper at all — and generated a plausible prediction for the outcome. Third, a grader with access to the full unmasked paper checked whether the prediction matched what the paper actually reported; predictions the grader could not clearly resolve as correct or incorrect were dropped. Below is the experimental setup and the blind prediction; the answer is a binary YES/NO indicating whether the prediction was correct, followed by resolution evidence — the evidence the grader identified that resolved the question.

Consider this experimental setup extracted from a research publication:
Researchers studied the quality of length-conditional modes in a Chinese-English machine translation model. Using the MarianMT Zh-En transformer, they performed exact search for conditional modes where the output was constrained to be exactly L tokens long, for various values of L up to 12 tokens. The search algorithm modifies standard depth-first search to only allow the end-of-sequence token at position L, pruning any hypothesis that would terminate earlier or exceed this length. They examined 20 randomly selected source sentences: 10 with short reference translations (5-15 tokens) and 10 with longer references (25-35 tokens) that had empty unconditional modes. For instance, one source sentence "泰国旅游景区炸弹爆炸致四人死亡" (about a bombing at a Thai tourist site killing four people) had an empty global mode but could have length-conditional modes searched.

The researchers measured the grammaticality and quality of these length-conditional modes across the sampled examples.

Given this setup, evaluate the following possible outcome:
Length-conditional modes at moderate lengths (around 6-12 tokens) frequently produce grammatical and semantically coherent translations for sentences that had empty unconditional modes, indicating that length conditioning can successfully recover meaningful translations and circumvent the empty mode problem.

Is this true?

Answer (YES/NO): YES